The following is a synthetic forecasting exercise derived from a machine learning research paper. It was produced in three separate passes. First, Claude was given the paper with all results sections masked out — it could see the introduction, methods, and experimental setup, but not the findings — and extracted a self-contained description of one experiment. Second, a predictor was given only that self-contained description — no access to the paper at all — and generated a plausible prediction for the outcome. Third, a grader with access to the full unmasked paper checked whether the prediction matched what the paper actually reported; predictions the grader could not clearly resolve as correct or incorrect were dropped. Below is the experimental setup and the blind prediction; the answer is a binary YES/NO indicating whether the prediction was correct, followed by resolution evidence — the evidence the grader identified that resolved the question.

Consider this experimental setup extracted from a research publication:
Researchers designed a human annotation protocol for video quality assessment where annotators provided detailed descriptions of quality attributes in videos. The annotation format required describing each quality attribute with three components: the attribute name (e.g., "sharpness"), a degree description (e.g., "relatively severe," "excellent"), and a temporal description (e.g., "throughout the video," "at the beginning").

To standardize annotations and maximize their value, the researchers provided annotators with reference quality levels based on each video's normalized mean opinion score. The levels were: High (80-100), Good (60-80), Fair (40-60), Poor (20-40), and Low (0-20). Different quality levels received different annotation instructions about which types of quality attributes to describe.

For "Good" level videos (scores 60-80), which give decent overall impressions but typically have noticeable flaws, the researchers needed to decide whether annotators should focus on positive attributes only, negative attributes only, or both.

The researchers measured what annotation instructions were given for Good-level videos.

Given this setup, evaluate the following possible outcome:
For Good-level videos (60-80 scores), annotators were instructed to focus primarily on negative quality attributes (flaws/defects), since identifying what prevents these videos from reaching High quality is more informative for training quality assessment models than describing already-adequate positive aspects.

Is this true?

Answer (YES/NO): NO